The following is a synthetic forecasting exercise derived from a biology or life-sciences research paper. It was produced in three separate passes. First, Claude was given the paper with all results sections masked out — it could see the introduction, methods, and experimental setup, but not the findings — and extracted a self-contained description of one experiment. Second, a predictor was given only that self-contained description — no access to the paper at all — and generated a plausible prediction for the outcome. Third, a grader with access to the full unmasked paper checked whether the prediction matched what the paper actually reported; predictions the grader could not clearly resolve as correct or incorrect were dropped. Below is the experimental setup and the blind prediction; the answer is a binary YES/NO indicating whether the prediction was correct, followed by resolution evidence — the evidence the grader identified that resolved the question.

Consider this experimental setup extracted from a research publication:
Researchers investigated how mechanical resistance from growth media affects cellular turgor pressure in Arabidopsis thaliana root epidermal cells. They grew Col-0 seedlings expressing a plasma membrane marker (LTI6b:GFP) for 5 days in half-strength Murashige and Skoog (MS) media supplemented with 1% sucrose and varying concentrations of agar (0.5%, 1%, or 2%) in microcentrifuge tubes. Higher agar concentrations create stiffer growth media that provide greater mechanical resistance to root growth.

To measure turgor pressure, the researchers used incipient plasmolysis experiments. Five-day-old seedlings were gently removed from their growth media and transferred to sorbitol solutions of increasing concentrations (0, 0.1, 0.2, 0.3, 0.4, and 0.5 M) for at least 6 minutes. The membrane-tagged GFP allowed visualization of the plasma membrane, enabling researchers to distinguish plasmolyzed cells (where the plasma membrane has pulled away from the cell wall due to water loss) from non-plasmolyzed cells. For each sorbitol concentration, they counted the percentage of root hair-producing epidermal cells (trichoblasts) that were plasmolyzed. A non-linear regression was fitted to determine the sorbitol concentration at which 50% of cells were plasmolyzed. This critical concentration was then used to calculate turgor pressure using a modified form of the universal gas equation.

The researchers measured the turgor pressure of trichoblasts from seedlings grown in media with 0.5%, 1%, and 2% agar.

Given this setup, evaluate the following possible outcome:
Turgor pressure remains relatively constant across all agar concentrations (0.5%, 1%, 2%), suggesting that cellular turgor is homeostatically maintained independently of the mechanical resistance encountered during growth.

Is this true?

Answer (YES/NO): NO